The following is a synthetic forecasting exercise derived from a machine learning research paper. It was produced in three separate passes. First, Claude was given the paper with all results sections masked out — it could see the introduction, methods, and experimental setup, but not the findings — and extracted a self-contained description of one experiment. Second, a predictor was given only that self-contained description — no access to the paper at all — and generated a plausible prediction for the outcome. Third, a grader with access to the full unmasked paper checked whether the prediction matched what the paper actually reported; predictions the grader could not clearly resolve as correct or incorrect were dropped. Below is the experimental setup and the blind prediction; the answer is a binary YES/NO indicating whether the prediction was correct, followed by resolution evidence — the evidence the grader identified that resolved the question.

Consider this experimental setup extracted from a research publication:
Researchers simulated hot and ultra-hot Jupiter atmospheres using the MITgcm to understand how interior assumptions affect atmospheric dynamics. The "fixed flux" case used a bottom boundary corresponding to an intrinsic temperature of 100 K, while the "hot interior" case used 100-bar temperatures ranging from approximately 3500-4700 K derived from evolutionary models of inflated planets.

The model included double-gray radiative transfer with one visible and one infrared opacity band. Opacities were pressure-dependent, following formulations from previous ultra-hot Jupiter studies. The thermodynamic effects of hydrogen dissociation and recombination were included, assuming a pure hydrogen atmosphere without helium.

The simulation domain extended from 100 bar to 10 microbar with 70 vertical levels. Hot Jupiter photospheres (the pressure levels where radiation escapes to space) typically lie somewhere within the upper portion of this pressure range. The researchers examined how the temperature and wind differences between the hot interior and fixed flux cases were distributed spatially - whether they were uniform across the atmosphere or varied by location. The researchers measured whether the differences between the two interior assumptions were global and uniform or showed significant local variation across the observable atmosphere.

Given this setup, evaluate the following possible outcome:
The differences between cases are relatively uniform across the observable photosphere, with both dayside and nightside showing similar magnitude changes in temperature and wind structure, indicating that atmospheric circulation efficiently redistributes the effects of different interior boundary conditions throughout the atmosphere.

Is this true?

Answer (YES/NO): NO